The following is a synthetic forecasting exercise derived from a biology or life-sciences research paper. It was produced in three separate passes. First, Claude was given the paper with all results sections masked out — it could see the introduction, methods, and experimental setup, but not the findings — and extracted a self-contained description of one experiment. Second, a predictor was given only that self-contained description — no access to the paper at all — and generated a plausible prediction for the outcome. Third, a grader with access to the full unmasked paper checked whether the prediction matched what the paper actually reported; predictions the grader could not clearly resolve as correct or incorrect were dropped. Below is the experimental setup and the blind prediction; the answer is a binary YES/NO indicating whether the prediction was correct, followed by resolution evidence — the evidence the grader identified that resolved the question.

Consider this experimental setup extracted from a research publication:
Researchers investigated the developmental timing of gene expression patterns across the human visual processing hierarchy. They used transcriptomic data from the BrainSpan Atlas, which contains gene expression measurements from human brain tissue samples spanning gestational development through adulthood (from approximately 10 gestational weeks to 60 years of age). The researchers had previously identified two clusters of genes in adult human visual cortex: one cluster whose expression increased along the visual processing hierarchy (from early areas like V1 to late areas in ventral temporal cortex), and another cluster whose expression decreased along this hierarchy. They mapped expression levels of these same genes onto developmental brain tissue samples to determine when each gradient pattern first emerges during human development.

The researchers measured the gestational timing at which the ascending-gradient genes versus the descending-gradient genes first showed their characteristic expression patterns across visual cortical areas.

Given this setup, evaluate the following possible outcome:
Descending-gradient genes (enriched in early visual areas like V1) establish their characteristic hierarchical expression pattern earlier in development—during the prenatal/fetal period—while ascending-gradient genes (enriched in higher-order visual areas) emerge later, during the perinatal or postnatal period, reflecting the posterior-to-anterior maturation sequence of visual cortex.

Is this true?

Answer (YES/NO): NO